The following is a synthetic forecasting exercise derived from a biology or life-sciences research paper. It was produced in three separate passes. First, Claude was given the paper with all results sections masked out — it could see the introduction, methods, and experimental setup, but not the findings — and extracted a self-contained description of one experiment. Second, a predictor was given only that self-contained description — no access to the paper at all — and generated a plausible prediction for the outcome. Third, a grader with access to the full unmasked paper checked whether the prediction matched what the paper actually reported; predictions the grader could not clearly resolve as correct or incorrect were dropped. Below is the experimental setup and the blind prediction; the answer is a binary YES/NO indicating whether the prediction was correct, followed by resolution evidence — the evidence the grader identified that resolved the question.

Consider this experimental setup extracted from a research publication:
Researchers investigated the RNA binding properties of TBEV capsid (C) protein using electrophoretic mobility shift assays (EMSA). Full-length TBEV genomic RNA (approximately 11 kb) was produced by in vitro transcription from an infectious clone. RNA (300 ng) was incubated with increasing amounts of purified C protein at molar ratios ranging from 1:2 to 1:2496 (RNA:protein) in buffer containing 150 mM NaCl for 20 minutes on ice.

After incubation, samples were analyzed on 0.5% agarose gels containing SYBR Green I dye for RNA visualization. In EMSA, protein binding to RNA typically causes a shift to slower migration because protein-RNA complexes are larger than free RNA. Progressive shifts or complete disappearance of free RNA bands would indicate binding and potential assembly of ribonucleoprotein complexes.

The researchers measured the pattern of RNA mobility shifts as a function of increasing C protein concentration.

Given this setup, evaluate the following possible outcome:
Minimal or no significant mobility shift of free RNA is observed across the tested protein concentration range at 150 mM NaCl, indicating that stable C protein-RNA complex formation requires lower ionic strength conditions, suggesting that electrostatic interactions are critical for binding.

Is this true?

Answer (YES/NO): NO